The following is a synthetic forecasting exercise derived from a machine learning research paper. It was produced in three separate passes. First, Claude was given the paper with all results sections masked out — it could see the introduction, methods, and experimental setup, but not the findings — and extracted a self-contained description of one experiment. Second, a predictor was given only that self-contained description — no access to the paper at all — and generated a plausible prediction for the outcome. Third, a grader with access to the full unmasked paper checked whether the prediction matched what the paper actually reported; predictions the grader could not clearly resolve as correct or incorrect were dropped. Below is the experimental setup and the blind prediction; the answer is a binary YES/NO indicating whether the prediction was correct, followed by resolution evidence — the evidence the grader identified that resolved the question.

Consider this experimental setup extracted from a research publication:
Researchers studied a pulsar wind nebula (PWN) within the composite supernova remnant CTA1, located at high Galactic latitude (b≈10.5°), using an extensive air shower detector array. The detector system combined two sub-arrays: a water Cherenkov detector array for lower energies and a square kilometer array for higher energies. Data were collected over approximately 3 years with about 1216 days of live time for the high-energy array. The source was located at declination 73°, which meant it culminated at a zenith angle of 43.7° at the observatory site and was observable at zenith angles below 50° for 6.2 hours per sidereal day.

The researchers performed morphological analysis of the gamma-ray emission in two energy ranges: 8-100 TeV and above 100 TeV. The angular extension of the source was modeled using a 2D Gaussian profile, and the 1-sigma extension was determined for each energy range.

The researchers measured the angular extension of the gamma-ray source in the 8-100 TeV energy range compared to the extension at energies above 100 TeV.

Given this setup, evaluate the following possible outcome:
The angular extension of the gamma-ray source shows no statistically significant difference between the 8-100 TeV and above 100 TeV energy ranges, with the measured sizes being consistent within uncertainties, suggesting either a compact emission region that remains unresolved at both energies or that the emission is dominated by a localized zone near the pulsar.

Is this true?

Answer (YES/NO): NO